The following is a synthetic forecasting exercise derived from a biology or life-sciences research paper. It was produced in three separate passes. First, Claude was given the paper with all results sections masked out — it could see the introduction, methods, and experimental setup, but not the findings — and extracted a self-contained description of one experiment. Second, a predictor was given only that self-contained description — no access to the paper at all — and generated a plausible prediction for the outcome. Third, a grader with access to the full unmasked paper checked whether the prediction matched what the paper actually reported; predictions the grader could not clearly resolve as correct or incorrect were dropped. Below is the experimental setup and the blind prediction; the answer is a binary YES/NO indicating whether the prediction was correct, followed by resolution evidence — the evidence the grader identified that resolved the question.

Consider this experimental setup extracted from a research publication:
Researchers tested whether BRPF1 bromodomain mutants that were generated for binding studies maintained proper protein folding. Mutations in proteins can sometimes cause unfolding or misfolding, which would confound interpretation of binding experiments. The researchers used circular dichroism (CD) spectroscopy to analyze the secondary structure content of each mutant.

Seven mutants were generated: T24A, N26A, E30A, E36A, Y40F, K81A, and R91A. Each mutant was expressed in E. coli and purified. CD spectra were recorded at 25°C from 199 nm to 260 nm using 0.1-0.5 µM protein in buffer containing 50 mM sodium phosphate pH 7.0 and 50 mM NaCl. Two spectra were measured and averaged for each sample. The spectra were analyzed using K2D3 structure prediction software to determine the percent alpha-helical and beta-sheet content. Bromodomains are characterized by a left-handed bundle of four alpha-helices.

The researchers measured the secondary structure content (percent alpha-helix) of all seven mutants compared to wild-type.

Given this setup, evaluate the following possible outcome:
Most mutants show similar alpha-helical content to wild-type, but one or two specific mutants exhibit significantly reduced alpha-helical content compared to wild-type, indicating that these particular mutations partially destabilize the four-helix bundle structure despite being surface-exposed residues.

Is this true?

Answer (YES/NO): NO